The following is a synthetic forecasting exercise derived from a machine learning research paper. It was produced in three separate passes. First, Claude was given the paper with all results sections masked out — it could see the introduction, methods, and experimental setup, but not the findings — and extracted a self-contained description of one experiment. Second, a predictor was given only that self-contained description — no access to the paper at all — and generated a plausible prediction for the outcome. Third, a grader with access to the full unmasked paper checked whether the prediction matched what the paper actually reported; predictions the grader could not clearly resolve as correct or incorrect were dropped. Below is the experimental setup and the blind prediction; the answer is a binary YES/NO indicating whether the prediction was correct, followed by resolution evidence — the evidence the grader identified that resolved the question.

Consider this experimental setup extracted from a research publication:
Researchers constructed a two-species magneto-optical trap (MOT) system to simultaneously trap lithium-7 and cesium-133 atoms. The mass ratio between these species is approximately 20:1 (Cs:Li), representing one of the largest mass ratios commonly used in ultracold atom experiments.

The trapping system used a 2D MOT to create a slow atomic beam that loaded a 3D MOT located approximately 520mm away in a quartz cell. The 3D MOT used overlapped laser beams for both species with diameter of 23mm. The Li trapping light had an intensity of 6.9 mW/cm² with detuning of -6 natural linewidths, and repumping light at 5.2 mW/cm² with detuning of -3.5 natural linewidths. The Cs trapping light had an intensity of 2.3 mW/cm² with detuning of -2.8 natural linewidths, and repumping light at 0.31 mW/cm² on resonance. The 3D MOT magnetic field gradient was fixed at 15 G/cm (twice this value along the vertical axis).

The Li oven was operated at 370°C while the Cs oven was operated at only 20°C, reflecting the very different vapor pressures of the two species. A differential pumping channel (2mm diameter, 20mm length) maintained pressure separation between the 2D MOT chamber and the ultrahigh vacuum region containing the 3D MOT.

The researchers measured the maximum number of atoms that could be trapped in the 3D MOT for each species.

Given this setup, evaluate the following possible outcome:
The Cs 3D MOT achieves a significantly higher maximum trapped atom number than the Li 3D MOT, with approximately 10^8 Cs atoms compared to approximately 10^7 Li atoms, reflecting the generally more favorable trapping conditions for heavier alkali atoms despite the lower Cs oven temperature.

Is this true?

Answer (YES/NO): NO